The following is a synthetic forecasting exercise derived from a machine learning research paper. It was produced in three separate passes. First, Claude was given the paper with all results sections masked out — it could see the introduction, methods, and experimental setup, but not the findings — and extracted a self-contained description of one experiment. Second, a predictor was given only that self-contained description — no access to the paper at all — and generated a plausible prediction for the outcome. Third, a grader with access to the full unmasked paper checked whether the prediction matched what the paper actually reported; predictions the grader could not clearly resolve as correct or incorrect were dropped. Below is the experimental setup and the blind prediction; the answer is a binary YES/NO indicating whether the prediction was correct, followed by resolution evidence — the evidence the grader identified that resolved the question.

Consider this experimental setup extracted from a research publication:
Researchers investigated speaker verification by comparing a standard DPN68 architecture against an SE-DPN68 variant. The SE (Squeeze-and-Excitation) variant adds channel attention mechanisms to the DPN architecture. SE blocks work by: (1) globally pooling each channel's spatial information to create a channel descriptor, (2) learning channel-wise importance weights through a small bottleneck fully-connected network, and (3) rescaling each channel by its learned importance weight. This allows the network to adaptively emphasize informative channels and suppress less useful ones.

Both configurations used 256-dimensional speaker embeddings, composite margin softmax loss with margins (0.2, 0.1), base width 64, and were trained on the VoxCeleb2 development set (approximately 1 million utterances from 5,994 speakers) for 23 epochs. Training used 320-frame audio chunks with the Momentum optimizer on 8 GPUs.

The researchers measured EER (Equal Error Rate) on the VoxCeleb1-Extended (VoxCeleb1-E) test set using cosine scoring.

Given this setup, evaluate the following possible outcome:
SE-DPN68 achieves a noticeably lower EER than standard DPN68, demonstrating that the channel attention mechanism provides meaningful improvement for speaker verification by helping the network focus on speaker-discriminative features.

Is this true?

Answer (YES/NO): NO